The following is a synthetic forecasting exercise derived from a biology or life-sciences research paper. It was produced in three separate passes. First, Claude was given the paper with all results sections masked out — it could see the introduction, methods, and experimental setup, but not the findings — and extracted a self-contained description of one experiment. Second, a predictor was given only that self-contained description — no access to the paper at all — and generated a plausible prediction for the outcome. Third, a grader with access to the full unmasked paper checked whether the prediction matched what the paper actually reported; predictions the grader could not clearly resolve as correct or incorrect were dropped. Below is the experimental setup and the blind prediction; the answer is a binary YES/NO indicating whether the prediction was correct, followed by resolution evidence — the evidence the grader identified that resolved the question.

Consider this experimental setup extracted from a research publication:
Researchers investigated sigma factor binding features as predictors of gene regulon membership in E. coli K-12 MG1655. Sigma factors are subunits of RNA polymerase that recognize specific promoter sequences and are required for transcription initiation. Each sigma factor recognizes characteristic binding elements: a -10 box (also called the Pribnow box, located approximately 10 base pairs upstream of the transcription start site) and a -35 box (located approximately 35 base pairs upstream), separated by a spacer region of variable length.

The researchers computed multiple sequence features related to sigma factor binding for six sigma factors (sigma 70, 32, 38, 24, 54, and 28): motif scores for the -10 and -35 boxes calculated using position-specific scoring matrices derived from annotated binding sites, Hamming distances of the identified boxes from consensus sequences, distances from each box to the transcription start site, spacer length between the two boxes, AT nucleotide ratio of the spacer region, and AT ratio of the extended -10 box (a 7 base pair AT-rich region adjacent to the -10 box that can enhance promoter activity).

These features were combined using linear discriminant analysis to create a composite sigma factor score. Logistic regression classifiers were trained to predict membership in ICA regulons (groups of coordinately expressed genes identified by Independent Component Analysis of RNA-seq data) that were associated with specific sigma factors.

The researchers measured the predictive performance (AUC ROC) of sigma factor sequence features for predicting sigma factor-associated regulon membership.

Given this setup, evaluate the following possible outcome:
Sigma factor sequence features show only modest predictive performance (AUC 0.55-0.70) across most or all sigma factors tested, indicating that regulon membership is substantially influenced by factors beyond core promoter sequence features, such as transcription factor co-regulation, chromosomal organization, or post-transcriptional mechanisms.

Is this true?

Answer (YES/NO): NO